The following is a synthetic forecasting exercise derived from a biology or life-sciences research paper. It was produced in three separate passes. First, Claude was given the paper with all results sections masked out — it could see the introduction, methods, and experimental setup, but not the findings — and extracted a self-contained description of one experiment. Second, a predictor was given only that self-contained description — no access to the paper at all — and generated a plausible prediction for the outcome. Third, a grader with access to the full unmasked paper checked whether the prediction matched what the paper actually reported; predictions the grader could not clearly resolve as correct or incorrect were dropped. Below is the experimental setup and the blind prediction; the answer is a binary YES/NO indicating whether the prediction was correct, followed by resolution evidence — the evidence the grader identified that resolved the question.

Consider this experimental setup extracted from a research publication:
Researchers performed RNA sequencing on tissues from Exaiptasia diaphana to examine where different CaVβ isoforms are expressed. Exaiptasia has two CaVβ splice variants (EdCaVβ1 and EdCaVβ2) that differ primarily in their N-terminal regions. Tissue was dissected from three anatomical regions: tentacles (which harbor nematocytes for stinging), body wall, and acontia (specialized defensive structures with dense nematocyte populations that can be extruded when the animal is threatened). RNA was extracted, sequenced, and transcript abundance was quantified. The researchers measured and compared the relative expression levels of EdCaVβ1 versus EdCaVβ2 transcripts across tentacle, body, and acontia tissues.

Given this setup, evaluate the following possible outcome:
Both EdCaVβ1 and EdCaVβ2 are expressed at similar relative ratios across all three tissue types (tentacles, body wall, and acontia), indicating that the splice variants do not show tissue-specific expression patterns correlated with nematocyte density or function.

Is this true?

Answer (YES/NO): YES